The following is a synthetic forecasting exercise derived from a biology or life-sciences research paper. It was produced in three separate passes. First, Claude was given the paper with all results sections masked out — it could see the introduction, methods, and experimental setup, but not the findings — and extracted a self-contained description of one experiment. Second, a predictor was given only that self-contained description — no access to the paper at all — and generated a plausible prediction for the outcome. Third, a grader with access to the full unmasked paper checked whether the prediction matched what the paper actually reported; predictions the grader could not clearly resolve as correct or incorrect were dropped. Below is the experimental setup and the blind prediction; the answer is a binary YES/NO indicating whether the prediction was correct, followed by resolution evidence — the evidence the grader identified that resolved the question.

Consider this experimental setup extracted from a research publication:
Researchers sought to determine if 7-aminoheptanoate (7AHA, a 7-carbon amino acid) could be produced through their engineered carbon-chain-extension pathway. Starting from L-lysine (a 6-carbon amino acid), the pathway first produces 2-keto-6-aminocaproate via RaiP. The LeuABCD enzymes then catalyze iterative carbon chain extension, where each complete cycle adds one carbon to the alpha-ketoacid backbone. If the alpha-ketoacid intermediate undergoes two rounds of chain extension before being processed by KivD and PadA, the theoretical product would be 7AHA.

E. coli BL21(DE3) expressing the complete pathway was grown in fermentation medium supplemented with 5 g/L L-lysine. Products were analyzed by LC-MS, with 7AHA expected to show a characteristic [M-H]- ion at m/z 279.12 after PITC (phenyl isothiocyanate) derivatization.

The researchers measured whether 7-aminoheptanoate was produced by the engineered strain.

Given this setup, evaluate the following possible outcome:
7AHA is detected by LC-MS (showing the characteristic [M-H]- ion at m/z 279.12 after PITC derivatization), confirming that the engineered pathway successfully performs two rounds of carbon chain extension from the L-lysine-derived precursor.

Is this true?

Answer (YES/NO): YES